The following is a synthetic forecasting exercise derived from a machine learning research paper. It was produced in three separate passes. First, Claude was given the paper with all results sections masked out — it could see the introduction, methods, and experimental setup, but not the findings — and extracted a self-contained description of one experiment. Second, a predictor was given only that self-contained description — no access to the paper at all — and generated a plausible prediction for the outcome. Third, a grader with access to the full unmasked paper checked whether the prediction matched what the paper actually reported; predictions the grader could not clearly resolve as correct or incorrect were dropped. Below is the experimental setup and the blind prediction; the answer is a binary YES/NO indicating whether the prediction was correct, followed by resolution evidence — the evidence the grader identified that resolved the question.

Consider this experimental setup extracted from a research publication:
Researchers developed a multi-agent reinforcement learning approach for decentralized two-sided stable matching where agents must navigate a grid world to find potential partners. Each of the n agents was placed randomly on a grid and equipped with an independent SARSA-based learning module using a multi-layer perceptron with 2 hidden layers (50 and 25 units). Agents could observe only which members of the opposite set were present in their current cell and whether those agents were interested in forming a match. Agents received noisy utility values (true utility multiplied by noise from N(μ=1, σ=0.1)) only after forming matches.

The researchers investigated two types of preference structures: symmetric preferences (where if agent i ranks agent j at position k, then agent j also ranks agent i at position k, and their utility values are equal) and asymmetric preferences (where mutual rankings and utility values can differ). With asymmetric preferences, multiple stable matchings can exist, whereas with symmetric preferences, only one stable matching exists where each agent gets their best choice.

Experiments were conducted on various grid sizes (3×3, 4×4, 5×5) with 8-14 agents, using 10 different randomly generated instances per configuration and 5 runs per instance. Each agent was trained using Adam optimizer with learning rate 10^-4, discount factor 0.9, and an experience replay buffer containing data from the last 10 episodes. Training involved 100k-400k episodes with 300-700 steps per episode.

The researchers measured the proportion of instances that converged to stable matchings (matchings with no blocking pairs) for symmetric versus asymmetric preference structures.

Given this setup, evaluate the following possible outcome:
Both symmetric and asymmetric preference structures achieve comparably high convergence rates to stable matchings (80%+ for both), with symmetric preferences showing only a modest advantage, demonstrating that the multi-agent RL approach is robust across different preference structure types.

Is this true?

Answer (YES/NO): NO